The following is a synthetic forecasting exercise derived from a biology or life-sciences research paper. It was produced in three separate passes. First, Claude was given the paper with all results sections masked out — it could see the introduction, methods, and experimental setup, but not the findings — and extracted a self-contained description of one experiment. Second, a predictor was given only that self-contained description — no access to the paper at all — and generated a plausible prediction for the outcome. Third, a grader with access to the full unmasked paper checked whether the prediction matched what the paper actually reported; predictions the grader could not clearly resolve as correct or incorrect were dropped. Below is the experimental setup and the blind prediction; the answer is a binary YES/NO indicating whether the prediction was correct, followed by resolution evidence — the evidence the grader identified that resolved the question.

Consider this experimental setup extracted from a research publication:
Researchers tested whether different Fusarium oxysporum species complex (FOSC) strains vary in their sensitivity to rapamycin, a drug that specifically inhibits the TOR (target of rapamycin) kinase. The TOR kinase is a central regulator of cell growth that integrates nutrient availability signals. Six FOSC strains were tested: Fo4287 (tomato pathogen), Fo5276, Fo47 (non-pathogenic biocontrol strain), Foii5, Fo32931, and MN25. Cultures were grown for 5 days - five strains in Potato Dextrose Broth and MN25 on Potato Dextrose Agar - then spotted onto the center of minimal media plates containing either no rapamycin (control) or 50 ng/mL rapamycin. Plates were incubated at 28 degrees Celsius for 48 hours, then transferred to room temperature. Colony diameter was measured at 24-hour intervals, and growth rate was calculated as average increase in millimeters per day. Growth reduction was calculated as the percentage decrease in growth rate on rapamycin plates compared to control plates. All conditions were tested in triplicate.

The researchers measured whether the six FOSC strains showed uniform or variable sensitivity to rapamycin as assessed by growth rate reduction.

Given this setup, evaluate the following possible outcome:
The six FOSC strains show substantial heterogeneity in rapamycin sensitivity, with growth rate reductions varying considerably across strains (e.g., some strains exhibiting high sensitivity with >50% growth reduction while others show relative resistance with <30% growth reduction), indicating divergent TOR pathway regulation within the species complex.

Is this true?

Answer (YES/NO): NO